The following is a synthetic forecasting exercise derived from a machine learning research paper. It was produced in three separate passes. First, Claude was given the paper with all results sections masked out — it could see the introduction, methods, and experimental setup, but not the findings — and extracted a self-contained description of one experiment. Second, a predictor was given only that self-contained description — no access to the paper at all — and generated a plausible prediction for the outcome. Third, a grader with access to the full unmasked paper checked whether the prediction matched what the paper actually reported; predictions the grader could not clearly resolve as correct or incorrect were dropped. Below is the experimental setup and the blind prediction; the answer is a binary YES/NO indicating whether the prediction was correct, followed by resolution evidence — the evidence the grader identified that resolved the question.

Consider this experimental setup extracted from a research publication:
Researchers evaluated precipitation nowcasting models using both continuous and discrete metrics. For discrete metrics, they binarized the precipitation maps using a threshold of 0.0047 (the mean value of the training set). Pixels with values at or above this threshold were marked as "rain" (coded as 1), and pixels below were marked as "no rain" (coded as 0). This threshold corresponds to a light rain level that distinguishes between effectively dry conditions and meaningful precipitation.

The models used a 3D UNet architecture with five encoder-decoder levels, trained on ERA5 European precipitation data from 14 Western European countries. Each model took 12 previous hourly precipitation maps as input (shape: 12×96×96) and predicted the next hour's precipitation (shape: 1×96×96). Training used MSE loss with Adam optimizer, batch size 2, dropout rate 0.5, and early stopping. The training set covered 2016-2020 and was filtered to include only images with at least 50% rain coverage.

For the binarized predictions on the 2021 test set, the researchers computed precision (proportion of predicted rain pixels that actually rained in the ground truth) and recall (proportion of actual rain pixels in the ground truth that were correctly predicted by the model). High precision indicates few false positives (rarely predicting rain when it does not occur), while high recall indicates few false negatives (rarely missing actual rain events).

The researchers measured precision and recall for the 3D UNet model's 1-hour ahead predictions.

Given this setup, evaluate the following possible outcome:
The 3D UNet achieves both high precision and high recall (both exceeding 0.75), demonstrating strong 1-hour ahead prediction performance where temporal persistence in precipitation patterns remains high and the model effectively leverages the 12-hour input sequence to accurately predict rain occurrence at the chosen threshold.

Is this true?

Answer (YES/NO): NO